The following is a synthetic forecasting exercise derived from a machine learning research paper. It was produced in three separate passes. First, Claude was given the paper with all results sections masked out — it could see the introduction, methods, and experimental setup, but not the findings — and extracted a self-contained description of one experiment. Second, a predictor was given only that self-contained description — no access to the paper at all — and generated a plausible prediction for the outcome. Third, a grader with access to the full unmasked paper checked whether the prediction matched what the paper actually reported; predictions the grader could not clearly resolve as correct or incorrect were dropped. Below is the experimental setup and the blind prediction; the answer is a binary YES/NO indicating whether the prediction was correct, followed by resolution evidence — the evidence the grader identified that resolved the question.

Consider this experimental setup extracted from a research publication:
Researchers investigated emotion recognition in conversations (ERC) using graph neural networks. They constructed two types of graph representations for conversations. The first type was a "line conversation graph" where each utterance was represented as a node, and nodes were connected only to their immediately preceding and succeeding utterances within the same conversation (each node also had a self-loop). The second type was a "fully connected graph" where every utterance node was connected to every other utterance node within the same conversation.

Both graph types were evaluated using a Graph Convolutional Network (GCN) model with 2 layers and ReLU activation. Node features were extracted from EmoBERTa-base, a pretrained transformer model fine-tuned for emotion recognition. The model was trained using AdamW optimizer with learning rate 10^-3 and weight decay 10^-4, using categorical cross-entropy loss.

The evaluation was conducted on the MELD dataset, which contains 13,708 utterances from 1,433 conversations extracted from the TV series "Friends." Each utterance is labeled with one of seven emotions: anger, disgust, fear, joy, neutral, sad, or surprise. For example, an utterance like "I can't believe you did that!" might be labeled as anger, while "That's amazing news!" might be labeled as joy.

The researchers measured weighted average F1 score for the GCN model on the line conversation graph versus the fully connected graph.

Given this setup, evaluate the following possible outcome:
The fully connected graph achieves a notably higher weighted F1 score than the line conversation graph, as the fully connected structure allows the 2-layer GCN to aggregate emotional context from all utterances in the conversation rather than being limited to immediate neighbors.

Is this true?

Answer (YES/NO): NO